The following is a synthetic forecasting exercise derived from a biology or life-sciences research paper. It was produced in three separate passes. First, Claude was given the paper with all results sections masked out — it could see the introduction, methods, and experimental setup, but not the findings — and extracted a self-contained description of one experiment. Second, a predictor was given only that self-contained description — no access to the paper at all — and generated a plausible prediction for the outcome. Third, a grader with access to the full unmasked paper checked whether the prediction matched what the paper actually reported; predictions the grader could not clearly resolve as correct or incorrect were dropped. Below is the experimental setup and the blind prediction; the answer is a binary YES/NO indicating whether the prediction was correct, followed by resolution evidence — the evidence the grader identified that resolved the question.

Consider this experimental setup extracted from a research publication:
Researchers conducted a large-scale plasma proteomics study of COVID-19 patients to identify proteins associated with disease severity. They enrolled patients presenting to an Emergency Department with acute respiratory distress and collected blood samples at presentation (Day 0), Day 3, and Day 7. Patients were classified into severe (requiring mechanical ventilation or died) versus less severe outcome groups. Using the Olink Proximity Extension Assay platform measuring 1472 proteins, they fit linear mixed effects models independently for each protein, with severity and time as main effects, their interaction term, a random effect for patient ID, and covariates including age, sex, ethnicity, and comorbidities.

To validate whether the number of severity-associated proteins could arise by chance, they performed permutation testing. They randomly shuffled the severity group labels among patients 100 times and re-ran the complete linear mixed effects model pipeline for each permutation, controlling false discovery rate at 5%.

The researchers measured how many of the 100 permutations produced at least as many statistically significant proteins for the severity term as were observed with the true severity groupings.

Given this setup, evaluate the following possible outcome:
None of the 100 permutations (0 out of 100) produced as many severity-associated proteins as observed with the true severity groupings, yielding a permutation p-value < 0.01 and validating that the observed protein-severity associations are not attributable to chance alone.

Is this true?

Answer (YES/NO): YES